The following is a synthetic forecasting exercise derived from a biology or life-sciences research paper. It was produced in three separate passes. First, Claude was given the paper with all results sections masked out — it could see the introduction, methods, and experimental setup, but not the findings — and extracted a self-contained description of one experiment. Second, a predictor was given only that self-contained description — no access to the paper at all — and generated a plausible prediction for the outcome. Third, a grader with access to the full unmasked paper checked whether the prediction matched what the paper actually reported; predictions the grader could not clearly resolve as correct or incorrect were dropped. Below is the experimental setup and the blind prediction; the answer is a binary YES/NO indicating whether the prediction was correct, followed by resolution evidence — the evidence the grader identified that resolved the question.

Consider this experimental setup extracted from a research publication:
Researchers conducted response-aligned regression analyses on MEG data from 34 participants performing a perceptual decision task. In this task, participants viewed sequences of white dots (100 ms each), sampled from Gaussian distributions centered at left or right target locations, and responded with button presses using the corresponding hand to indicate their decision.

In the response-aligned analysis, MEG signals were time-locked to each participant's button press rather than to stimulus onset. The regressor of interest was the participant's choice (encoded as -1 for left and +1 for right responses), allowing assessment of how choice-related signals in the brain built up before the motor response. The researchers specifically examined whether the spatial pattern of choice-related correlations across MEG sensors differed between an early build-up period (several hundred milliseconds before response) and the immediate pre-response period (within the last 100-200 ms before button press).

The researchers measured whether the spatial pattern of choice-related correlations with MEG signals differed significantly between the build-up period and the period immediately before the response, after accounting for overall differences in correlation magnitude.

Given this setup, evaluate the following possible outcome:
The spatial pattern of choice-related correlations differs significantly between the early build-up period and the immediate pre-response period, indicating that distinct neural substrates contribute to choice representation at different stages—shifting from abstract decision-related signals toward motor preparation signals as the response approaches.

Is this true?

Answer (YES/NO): YES